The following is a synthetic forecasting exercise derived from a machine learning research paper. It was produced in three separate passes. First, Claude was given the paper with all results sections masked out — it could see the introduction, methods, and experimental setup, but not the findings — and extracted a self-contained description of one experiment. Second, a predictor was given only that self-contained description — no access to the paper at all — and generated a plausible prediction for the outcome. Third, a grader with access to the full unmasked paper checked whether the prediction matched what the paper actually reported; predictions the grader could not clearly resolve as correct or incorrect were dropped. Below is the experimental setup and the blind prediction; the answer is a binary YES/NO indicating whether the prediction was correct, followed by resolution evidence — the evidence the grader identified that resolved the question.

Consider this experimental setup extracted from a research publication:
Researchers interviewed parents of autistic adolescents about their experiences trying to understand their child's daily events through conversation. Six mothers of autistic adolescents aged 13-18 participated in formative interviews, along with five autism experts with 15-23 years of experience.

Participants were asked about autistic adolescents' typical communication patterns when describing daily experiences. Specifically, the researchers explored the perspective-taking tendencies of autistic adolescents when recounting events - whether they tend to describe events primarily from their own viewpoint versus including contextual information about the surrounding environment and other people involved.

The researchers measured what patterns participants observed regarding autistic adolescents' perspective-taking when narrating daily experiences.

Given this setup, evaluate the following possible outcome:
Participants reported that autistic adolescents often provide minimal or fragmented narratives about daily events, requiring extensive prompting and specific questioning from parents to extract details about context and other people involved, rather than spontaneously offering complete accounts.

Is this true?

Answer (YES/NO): YES